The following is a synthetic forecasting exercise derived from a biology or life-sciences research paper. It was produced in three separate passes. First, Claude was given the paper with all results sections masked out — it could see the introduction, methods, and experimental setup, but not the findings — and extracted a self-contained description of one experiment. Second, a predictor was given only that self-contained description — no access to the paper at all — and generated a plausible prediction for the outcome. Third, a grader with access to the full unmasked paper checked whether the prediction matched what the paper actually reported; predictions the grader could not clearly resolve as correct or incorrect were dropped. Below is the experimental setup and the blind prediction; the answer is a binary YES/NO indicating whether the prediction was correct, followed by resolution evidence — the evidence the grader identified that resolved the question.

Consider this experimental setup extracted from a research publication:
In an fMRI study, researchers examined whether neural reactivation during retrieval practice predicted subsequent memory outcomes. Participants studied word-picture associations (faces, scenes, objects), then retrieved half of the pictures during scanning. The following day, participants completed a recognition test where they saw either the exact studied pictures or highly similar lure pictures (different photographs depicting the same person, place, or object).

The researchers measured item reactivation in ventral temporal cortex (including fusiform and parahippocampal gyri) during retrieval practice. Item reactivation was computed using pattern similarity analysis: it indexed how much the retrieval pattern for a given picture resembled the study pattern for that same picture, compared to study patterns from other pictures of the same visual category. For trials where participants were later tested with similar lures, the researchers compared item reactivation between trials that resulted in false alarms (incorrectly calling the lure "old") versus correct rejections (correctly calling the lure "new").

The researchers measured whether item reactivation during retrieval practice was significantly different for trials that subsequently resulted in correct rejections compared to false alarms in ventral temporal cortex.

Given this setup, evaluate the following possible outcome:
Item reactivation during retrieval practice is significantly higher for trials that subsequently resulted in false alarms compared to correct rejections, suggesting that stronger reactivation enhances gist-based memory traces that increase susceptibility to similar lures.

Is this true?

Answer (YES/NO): NO